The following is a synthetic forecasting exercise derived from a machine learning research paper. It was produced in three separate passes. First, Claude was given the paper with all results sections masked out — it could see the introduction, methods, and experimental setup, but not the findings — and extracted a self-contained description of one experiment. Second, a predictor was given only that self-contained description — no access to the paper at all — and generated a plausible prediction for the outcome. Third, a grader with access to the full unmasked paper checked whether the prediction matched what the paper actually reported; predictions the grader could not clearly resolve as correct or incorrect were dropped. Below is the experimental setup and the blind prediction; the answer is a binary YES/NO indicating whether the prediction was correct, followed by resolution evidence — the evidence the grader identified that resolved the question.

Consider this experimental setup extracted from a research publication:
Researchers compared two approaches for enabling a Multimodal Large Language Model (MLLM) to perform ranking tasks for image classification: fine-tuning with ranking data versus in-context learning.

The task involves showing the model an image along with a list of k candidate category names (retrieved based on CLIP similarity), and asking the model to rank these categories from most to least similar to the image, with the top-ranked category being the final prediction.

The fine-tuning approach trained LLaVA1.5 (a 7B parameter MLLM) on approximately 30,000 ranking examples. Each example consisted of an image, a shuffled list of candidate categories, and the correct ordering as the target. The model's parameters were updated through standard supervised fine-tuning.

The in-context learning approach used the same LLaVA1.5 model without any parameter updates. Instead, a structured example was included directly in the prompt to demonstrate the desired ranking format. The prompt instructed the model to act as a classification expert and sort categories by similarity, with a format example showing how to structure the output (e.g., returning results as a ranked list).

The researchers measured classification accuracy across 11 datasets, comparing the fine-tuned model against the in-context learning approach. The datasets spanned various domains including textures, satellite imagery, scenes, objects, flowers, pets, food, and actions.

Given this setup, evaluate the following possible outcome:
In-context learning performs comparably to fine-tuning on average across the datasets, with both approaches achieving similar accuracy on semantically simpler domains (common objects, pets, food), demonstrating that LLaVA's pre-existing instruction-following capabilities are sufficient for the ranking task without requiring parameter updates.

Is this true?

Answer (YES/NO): NO